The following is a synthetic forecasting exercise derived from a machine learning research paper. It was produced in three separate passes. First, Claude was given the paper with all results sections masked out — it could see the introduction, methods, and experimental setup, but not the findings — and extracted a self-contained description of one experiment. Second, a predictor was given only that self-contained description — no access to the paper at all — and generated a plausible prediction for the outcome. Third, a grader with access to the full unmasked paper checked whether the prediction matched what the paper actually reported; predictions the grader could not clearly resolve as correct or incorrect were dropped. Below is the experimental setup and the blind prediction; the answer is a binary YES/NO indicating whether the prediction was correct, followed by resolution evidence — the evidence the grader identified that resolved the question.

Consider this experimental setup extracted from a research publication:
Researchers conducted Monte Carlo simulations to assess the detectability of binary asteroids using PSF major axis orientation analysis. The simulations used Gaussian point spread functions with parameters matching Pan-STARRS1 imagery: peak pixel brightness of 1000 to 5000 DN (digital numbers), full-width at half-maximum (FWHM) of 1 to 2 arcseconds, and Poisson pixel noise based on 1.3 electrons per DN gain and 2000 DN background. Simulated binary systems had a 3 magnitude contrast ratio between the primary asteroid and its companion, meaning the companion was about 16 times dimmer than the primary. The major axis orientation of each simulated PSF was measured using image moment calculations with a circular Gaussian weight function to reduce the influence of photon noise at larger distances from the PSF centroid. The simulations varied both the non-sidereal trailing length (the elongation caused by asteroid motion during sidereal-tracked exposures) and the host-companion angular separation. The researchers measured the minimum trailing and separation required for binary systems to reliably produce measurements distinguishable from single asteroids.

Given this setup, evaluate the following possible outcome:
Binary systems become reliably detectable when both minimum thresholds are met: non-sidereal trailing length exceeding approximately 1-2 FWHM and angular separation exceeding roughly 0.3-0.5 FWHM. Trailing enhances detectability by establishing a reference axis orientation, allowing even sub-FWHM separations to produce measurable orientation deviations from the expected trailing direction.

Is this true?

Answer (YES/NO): NO